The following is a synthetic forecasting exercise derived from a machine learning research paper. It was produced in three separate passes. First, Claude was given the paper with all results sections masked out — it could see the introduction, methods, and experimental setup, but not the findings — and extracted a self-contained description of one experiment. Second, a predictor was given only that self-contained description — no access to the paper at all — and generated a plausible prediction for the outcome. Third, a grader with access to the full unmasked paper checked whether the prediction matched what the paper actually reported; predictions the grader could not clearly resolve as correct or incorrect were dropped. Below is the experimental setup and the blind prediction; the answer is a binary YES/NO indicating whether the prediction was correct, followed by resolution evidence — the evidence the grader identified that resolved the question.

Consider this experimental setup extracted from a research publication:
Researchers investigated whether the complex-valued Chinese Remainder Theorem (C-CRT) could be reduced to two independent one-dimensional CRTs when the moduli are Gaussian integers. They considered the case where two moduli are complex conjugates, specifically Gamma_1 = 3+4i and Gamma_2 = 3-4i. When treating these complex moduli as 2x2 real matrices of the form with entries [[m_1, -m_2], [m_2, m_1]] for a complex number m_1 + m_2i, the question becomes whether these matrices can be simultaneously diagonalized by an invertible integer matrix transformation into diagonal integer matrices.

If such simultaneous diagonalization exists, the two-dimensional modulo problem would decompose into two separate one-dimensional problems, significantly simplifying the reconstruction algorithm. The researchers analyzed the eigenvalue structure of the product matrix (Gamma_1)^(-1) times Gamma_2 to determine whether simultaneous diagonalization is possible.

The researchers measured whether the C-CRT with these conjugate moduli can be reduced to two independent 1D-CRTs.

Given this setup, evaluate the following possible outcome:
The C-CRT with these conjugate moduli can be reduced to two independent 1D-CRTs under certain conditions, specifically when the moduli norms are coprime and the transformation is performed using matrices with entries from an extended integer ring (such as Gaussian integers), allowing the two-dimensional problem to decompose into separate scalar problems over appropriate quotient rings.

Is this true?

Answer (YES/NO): NO